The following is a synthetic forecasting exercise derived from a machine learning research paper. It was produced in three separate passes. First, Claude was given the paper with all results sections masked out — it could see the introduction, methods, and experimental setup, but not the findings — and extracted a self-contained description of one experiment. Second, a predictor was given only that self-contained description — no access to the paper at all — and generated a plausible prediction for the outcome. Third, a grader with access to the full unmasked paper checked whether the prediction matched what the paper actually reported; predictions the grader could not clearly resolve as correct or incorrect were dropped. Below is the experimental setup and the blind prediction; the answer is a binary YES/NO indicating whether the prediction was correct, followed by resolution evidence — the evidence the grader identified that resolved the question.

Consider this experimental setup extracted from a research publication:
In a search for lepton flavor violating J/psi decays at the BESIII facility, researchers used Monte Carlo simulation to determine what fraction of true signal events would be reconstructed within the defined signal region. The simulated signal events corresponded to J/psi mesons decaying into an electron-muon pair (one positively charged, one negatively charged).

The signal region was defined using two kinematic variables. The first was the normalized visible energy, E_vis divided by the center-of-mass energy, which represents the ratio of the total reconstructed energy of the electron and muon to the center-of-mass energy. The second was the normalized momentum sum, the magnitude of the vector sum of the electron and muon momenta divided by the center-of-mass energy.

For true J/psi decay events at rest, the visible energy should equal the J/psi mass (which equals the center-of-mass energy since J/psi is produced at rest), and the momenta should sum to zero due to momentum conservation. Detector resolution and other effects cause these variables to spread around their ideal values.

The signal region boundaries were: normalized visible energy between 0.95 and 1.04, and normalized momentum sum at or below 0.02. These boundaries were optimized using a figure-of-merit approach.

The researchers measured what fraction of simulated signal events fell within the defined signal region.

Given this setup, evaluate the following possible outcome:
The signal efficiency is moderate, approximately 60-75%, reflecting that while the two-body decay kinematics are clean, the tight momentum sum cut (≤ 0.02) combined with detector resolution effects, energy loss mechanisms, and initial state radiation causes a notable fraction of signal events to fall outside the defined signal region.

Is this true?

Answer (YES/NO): NO